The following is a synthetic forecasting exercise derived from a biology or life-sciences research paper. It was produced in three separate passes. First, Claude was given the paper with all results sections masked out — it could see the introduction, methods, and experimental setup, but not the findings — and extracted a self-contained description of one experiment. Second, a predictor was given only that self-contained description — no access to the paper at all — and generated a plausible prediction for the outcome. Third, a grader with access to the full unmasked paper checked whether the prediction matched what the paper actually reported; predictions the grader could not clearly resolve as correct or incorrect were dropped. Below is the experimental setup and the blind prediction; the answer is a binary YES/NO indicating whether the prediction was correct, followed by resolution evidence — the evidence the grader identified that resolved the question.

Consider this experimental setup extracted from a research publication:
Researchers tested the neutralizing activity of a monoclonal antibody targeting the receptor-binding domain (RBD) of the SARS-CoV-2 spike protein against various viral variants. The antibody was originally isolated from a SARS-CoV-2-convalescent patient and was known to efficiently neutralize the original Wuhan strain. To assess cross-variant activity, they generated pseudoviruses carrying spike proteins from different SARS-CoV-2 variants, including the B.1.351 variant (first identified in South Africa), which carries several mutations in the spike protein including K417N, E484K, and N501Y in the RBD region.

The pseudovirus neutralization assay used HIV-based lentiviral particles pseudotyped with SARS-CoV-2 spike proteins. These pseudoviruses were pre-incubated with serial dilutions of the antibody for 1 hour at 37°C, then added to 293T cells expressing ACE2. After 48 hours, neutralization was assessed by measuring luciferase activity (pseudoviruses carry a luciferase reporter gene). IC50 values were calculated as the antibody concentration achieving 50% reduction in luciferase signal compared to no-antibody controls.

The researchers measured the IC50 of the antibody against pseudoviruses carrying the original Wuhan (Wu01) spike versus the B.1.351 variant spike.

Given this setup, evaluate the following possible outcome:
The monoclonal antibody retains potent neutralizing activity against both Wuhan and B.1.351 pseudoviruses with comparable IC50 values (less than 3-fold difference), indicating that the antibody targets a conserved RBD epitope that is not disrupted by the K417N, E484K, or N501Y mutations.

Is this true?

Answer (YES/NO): NO